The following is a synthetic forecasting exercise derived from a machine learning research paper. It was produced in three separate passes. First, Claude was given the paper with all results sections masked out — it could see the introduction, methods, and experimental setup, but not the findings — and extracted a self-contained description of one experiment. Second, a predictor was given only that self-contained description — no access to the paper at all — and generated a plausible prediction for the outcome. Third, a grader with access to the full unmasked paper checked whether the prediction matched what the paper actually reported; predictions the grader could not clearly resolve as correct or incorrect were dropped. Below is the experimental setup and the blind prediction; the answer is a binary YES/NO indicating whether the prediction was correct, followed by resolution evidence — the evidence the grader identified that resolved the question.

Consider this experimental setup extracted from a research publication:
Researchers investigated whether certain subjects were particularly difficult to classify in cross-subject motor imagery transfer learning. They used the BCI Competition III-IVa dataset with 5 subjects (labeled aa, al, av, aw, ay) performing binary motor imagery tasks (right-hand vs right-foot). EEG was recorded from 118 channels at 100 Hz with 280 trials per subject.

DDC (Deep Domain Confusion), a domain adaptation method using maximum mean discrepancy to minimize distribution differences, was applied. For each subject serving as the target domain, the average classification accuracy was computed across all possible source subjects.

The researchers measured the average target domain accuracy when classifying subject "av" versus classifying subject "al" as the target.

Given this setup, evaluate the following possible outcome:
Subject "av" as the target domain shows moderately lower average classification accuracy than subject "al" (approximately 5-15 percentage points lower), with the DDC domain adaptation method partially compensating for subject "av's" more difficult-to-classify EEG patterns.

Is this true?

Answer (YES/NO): NO